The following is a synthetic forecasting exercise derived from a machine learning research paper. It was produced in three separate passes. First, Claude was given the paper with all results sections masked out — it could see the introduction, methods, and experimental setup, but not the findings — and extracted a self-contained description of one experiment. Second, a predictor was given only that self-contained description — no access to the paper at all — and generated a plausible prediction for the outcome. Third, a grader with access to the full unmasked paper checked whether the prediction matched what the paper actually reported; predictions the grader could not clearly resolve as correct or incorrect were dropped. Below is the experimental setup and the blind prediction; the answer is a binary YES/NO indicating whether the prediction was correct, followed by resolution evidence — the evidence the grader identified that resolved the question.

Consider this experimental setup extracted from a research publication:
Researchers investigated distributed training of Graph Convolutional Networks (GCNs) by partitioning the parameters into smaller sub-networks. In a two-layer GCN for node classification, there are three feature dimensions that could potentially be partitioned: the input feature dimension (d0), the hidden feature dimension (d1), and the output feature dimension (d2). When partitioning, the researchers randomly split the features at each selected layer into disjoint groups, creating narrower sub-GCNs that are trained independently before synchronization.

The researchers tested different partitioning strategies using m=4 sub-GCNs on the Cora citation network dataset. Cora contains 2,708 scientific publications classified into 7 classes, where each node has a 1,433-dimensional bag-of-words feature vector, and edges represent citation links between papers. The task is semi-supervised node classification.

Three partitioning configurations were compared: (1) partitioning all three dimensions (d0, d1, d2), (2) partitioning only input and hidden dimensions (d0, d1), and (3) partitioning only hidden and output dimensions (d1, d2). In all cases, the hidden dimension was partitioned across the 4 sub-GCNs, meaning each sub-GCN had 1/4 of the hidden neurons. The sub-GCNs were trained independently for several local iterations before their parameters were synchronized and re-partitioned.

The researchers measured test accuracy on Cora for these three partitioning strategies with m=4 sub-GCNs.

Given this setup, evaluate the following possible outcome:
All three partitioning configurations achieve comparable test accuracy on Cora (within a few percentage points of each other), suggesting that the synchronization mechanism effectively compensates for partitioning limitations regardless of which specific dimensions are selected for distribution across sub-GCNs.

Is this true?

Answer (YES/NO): NO